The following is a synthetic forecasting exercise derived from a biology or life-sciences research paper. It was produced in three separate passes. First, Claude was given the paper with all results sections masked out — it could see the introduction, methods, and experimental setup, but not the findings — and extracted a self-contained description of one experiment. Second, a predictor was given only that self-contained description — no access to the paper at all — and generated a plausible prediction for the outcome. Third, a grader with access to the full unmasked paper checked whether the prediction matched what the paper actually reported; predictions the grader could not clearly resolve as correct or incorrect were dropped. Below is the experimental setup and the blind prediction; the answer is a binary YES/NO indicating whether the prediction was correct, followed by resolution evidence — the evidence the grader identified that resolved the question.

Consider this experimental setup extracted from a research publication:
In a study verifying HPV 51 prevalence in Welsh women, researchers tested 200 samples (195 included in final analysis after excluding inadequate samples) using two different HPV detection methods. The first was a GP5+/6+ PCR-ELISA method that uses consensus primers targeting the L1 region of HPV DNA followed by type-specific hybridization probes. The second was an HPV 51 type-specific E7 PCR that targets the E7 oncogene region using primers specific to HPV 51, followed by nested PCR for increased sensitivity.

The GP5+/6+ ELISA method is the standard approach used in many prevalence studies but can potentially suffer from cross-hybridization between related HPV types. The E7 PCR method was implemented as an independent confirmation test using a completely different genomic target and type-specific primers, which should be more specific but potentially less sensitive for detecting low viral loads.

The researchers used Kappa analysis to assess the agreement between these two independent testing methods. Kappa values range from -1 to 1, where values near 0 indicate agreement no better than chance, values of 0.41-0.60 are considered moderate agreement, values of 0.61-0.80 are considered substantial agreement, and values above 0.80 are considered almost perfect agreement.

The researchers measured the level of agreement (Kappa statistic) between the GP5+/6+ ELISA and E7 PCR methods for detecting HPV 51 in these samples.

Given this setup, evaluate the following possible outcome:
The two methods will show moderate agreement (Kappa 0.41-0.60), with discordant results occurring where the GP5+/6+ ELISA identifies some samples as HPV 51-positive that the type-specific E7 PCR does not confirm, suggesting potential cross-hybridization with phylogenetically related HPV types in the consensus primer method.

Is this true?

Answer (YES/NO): NO